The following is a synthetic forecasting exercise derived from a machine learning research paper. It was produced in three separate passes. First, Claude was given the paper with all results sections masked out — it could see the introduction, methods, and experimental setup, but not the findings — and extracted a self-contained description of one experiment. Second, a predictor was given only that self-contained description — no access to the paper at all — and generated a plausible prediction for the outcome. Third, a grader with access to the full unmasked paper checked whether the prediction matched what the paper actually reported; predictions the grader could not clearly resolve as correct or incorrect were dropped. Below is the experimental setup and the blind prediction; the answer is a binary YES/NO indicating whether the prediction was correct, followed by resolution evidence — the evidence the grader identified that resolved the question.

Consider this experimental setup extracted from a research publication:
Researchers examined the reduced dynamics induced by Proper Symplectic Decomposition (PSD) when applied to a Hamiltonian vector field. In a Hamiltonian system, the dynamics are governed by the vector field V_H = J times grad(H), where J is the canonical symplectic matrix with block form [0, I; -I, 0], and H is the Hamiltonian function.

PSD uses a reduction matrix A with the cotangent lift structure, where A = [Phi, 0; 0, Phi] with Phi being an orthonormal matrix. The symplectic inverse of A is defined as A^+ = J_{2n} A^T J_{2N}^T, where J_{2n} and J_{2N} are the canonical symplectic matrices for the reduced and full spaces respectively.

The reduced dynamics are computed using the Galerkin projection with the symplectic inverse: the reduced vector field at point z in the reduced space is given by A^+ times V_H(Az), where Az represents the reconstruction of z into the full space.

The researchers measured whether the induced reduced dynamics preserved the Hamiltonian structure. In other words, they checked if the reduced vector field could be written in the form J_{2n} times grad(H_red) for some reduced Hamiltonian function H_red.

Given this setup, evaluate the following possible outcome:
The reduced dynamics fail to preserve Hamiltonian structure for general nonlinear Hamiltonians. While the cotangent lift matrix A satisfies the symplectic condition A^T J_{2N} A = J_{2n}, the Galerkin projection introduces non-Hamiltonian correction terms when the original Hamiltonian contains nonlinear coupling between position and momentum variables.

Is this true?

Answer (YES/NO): NO